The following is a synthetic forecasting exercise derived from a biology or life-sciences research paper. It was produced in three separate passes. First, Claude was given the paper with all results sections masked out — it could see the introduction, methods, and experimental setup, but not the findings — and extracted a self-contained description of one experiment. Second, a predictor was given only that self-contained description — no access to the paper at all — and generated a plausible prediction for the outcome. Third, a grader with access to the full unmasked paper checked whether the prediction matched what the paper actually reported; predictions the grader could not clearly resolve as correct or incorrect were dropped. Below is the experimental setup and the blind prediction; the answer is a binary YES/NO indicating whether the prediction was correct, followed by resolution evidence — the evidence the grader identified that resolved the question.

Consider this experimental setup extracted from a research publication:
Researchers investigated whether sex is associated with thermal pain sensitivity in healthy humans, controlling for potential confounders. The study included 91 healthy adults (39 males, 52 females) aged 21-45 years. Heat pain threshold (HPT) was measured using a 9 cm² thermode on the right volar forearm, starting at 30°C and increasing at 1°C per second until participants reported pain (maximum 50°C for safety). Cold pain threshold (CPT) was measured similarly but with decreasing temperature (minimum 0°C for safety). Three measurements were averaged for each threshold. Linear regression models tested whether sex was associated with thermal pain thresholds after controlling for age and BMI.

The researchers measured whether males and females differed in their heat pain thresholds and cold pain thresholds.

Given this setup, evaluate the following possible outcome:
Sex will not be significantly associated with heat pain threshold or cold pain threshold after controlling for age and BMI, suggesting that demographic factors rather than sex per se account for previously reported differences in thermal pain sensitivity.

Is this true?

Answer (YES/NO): YES